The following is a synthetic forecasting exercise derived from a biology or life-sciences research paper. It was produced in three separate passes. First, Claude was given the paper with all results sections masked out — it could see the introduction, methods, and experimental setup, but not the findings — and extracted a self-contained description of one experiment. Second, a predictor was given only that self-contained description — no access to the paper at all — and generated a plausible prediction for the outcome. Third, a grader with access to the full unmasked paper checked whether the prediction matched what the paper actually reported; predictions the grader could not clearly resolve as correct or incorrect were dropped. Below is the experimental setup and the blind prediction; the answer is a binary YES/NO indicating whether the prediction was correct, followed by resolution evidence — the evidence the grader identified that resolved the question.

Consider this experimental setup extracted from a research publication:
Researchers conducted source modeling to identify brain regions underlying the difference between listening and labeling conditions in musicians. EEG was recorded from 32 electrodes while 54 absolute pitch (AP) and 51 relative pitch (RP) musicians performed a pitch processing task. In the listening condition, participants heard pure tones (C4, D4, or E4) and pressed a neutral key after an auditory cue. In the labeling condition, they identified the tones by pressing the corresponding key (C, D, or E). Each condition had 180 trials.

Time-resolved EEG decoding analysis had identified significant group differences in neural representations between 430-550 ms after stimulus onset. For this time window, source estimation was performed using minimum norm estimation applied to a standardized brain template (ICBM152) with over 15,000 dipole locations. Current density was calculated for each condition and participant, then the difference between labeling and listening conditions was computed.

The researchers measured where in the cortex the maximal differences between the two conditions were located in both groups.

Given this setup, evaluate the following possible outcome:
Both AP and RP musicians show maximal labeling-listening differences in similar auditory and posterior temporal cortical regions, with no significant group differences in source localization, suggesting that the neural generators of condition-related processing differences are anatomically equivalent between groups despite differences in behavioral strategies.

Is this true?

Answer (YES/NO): NO